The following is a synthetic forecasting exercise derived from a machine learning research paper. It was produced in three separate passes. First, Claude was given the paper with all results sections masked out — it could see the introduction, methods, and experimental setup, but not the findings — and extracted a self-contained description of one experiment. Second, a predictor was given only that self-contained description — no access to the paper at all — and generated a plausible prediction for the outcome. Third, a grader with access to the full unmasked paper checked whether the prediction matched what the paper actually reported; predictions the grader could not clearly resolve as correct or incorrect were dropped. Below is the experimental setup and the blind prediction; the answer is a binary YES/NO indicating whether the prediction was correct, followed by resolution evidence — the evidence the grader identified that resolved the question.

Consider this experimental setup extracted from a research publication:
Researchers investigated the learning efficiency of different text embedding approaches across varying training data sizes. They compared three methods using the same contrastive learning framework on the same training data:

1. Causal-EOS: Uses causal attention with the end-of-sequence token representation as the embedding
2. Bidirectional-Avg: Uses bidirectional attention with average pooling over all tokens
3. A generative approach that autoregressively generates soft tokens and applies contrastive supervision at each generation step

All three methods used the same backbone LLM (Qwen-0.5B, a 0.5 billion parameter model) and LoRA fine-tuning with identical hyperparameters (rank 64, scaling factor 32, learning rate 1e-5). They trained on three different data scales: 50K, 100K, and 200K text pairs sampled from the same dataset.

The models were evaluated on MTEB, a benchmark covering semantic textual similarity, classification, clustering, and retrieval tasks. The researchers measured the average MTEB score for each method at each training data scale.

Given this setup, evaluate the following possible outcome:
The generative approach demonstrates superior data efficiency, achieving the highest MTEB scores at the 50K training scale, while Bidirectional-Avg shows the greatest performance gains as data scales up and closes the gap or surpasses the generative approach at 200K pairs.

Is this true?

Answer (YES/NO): NO